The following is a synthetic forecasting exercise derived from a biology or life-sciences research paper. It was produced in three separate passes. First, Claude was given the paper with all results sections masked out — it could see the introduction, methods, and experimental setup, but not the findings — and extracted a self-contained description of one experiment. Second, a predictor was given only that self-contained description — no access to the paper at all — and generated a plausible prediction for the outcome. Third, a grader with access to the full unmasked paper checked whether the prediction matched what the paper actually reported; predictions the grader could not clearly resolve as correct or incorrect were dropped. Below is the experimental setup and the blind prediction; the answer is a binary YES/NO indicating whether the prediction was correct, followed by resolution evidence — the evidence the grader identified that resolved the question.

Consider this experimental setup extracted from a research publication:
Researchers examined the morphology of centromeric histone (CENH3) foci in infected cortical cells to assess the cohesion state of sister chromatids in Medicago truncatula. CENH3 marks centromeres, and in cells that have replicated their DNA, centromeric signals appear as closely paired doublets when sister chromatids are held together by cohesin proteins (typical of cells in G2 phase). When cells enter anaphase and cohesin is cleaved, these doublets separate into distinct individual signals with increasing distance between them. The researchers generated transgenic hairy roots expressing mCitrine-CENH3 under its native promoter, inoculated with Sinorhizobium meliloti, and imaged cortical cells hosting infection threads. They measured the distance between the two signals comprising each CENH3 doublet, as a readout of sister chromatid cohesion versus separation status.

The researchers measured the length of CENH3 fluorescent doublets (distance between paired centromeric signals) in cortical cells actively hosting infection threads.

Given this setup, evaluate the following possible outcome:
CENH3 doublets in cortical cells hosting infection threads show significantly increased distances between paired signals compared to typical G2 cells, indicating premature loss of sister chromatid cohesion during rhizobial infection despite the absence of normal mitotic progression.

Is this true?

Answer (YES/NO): NO